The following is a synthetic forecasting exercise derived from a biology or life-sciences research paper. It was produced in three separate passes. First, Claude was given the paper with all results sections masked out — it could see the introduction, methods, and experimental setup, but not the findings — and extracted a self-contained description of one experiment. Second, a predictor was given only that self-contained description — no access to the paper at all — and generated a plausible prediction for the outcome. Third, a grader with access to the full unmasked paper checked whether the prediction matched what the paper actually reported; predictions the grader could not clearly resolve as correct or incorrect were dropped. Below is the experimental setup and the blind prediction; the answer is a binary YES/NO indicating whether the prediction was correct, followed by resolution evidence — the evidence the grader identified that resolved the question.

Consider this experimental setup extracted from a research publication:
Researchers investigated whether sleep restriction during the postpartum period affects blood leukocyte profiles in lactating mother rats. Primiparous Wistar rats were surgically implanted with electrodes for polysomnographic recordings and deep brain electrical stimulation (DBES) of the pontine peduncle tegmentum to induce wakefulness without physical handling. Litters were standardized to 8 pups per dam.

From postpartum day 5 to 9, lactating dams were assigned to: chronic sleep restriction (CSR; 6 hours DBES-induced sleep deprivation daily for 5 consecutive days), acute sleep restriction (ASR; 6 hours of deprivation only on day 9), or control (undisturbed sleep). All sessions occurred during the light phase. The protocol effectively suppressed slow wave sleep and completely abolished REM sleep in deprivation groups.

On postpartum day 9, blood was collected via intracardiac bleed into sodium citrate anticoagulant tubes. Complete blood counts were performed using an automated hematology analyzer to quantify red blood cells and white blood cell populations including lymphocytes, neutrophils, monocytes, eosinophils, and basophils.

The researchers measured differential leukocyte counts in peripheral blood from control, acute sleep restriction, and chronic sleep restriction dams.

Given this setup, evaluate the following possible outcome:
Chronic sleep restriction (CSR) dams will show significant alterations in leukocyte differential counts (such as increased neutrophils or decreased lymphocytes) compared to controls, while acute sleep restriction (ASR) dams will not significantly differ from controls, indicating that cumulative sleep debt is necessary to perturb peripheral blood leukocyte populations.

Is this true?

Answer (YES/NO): NO